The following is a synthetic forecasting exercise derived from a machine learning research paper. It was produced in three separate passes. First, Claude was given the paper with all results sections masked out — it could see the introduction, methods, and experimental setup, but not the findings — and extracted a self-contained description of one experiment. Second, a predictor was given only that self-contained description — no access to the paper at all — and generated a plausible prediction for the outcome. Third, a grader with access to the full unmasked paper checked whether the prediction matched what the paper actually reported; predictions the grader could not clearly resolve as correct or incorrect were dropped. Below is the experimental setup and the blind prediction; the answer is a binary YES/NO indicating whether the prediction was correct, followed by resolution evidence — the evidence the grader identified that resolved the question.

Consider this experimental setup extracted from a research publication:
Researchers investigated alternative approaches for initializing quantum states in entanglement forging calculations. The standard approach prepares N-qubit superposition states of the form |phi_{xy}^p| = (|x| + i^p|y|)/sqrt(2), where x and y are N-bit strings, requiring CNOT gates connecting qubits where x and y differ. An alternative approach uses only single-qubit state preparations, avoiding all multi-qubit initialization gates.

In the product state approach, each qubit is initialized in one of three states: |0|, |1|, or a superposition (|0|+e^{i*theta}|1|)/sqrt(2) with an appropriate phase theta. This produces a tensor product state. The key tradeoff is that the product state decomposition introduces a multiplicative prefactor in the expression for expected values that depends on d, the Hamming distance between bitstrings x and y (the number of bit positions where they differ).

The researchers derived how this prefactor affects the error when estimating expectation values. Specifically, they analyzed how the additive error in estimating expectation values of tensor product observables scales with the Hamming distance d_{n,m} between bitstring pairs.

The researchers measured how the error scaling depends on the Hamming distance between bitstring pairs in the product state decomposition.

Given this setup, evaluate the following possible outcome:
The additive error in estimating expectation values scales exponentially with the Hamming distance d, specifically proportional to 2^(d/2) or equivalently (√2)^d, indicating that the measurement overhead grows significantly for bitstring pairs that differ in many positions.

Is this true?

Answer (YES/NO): NO